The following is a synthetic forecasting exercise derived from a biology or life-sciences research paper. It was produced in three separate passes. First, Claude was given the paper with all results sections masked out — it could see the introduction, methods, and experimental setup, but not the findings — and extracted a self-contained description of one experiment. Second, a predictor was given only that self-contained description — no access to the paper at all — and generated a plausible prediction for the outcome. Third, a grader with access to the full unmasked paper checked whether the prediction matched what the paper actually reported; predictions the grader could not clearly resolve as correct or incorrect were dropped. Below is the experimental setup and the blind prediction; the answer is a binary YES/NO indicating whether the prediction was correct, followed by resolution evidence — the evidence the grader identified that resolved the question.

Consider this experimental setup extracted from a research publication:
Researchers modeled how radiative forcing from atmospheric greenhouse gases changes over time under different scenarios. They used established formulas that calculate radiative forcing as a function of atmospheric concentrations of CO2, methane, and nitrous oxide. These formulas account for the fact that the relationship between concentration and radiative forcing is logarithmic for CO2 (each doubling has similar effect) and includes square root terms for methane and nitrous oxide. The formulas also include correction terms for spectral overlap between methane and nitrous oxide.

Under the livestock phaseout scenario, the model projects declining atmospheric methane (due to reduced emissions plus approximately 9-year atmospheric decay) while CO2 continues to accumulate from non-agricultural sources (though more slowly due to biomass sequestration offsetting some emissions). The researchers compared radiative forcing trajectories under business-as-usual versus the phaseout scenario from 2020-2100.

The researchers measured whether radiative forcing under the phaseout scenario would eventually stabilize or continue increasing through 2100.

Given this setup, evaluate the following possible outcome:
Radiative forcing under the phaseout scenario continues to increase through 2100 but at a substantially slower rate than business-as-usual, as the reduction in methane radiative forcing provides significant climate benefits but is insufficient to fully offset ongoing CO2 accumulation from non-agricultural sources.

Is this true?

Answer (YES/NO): NO